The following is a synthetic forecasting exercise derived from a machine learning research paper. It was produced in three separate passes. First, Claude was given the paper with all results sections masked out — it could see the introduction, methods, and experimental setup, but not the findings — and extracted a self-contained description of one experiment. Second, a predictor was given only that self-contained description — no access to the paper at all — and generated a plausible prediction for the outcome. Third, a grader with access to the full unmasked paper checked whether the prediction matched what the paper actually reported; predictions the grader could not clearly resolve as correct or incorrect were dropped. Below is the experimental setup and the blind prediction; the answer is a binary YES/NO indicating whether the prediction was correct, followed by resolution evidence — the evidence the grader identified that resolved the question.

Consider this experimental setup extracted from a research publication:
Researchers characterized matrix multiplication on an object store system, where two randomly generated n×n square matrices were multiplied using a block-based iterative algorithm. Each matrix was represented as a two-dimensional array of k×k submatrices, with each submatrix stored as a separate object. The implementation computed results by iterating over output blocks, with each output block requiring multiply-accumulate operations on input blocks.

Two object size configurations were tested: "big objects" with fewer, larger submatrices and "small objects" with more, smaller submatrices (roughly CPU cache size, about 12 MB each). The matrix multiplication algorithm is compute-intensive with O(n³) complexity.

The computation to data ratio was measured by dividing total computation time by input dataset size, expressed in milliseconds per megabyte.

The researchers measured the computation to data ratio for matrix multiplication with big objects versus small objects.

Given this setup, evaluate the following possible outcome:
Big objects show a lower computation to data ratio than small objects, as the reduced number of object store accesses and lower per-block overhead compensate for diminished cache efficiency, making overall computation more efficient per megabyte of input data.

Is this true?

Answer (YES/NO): YES